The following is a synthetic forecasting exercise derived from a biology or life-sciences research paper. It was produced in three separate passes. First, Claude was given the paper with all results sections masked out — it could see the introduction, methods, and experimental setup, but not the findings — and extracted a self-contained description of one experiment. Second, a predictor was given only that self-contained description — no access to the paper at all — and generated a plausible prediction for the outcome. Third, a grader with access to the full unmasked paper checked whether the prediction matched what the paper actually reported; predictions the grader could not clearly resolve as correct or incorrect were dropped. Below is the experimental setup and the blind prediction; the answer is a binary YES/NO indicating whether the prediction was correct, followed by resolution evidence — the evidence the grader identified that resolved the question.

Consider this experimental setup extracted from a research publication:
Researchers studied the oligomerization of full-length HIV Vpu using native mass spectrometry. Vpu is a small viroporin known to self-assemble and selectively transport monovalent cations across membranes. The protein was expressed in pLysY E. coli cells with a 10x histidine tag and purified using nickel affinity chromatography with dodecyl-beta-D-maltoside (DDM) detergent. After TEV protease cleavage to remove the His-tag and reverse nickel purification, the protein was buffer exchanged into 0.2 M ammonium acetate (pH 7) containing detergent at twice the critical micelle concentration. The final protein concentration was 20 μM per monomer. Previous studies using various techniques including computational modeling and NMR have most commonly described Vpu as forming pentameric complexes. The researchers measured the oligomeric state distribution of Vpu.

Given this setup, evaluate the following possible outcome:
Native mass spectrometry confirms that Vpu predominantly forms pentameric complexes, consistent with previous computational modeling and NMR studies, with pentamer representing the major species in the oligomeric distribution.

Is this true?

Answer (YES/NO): NO